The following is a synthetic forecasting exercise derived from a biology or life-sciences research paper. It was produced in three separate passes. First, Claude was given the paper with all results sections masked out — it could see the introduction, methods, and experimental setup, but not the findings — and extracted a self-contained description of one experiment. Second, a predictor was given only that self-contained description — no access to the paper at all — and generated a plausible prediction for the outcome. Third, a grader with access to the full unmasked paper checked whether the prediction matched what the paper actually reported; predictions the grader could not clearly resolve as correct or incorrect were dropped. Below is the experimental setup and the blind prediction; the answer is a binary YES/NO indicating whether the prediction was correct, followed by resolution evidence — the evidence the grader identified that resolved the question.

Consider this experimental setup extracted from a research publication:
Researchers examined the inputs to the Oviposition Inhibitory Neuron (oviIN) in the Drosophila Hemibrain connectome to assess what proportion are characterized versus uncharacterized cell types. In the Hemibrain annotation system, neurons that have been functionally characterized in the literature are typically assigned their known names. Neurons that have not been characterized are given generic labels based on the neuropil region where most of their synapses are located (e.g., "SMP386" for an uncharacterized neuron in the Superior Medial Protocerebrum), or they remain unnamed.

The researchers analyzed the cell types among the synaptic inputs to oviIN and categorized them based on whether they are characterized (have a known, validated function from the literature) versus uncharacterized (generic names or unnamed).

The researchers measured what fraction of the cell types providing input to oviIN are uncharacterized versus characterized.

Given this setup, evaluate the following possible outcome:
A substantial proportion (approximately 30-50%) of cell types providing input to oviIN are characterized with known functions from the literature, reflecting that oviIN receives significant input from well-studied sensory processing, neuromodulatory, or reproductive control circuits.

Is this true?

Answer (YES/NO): NO